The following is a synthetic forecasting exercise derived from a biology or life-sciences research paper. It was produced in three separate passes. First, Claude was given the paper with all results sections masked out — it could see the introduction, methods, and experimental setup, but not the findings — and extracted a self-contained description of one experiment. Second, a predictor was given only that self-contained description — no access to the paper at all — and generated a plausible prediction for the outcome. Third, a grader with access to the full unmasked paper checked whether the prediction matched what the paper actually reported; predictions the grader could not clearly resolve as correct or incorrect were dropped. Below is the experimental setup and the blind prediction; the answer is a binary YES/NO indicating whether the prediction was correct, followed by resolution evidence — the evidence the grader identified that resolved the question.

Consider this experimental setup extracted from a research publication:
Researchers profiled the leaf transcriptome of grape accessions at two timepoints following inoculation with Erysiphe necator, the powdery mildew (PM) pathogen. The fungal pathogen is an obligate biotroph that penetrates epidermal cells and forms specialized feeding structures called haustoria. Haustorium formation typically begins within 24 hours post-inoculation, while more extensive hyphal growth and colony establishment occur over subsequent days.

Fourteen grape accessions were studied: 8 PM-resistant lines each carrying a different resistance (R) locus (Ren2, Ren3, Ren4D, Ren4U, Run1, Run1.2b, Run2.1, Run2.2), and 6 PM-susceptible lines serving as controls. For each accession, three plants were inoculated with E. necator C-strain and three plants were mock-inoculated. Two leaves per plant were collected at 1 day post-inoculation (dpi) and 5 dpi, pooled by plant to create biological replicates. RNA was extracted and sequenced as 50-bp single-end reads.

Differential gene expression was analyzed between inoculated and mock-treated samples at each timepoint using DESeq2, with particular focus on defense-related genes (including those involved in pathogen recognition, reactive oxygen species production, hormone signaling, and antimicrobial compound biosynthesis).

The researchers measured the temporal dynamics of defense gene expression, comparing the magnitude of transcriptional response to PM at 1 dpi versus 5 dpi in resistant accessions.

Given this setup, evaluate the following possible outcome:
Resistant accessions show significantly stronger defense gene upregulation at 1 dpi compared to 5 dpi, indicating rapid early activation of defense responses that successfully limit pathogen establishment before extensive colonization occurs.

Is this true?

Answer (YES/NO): YES